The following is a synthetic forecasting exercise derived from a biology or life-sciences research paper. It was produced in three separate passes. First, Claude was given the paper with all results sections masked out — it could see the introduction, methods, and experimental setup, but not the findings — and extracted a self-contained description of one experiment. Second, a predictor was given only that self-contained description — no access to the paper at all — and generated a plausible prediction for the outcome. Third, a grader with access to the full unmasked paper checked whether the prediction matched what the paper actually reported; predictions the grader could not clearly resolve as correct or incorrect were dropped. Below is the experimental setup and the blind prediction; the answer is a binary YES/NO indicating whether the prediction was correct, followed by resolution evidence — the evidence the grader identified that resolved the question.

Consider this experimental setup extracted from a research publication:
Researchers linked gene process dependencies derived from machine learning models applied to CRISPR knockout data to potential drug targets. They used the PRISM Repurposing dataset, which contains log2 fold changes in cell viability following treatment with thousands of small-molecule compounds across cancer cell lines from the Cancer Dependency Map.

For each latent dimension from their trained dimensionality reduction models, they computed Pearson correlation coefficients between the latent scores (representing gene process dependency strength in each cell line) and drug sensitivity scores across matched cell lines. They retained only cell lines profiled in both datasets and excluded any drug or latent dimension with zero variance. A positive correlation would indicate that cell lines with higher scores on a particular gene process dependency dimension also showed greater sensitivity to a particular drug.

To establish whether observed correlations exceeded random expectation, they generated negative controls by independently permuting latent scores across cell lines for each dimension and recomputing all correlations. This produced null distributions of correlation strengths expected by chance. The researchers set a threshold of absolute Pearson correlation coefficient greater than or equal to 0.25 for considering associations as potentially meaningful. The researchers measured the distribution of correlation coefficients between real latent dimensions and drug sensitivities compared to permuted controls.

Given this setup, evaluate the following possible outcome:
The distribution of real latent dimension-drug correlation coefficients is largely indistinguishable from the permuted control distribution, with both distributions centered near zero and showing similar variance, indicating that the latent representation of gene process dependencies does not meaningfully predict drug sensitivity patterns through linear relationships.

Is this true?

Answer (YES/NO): NO